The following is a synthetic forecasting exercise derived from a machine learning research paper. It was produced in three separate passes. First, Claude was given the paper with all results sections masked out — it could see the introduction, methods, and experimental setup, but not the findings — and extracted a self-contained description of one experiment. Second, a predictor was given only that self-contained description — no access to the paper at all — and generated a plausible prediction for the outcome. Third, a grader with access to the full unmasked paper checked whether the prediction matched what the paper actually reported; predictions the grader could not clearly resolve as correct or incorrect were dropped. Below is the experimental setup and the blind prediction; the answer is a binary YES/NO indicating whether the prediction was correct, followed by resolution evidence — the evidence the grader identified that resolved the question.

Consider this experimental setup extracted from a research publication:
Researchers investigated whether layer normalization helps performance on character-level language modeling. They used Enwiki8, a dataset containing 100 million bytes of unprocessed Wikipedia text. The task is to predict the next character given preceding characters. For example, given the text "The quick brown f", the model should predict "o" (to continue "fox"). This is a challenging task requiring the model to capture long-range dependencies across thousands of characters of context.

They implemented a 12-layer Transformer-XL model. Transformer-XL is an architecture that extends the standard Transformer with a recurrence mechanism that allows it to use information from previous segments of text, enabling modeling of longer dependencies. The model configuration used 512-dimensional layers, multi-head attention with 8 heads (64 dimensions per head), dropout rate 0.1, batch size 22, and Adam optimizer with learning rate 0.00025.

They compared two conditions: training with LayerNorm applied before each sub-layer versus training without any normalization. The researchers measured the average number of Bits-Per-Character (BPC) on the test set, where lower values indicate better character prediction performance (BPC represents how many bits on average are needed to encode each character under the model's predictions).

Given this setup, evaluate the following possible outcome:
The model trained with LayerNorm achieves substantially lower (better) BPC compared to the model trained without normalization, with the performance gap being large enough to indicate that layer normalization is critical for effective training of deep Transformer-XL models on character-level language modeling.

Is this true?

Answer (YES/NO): NO